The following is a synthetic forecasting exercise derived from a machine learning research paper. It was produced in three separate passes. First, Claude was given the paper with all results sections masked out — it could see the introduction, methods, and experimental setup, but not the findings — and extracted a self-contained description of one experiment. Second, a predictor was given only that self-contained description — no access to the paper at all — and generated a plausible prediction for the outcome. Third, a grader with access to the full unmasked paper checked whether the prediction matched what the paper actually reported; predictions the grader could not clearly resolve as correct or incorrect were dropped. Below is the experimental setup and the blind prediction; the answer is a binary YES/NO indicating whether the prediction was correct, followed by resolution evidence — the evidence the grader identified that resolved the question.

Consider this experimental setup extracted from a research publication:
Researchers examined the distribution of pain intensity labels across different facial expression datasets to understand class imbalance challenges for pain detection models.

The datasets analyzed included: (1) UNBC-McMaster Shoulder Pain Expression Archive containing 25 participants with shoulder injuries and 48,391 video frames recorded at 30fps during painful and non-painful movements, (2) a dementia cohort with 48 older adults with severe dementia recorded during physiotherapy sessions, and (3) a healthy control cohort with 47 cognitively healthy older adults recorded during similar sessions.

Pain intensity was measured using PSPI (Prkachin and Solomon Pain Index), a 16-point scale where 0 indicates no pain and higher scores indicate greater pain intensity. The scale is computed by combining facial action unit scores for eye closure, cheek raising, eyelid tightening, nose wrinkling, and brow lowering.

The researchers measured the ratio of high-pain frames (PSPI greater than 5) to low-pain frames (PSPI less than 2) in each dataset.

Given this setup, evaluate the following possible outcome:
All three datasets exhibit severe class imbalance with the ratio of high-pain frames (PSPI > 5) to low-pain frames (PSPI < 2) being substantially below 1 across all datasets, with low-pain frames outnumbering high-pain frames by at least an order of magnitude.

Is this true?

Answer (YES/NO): YES